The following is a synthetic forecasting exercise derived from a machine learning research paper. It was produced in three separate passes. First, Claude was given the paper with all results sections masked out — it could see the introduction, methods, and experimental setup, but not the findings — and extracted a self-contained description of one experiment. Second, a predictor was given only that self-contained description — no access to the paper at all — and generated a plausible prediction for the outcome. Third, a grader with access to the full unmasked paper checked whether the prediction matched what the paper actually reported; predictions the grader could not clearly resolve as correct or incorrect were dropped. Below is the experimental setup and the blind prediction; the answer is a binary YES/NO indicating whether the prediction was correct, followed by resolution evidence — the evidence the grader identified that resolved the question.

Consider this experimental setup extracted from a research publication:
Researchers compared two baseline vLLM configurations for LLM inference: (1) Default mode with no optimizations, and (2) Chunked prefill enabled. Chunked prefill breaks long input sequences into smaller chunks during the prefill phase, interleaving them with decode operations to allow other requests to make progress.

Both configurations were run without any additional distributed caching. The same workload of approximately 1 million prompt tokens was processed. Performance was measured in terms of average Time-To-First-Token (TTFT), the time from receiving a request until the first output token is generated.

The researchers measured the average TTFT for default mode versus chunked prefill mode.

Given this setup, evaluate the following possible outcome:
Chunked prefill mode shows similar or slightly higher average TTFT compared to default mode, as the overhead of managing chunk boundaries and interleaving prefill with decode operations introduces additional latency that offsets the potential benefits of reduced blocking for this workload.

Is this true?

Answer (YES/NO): NO